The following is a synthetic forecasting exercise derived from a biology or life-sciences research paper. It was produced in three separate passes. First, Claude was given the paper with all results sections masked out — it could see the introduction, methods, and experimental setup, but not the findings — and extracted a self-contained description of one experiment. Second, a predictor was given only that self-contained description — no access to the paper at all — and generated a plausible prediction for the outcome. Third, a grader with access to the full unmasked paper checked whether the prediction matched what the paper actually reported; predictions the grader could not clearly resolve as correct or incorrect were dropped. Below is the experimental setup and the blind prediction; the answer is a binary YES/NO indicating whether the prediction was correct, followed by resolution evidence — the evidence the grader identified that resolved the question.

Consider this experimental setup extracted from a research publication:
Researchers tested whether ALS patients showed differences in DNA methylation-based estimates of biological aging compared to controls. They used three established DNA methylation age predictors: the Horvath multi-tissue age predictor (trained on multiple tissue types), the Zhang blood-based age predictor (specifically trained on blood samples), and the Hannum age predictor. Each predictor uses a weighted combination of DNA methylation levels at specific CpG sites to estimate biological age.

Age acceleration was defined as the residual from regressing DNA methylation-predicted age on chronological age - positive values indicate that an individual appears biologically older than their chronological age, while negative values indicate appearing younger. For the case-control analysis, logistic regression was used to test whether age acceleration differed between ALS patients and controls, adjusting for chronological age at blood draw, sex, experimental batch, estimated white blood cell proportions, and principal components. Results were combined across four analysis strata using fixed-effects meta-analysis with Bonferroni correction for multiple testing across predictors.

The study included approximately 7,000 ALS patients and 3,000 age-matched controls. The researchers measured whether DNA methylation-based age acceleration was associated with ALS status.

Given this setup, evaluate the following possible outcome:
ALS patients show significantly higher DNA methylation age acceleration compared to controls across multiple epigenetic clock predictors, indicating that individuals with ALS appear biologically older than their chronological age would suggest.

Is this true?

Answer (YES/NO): NO